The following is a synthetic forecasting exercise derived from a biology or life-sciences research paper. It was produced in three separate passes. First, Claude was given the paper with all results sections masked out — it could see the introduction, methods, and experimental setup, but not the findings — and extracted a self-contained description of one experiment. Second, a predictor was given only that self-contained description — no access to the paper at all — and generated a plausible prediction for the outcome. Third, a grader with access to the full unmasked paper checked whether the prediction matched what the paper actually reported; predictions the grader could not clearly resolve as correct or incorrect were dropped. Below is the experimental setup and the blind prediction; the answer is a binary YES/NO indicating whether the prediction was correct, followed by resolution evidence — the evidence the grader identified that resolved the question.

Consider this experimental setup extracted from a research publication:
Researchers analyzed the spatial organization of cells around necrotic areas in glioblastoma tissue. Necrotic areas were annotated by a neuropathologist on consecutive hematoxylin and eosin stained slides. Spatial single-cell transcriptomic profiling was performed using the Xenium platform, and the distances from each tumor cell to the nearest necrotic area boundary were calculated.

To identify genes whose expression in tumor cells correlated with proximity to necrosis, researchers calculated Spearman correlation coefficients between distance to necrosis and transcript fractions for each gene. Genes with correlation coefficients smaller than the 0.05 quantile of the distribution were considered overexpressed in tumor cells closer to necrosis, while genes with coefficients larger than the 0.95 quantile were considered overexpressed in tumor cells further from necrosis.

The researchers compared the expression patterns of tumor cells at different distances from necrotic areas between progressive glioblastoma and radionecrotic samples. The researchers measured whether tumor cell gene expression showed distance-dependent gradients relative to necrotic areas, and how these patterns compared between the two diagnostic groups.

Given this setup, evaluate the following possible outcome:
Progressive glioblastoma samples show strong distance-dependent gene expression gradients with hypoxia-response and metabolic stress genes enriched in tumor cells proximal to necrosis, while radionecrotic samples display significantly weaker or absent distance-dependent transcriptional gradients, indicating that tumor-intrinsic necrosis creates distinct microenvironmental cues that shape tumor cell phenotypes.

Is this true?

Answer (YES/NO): NO